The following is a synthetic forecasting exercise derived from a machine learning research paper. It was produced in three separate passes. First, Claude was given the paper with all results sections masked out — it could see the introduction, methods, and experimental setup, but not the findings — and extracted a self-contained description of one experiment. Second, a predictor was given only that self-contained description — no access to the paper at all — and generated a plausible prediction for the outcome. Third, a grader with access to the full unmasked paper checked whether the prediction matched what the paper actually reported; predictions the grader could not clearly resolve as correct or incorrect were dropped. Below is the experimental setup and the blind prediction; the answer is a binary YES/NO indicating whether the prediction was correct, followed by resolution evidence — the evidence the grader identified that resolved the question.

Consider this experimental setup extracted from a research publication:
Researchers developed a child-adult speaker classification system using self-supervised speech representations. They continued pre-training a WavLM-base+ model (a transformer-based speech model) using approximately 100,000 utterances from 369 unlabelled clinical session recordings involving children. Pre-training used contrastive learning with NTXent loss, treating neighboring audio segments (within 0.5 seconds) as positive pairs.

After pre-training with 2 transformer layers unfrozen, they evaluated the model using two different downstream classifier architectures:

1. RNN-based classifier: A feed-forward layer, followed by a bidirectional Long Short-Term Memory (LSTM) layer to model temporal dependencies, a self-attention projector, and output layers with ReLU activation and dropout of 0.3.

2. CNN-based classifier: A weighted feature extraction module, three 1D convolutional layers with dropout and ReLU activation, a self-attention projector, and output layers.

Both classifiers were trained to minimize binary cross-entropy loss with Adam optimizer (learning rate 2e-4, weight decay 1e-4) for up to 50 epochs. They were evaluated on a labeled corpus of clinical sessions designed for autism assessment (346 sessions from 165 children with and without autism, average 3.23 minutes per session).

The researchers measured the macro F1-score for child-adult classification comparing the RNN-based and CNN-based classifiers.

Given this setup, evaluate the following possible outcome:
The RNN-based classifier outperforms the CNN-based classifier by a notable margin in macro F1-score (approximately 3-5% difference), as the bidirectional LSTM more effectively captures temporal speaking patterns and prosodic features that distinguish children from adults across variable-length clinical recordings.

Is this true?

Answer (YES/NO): NO